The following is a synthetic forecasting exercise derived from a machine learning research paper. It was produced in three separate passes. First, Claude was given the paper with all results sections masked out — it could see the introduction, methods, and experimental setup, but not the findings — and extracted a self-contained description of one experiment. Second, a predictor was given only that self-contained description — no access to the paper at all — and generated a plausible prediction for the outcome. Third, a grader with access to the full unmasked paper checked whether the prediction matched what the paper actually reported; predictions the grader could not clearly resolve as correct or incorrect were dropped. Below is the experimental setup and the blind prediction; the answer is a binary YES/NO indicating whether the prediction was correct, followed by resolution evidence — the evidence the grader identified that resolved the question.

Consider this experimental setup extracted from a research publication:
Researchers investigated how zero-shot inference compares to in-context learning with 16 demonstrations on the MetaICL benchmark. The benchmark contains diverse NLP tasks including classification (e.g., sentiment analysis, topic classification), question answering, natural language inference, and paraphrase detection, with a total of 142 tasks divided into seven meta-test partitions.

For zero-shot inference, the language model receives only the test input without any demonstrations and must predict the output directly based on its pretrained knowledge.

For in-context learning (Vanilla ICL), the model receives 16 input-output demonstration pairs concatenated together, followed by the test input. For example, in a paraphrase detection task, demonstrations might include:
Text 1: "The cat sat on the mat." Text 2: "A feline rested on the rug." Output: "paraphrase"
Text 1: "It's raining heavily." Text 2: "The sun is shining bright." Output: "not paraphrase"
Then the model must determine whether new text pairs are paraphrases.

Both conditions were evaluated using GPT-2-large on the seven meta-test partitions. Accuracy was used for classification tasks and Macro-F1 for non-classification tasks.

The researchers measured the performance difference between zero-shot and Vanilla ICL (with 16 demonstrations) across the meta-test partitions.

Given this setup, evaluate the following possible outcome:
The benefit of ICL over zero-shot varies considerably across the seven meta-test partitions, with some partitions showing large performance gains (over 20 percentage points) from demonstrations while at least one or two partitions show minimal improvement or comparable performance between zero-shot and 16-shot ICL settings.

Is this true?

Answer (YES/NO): NO